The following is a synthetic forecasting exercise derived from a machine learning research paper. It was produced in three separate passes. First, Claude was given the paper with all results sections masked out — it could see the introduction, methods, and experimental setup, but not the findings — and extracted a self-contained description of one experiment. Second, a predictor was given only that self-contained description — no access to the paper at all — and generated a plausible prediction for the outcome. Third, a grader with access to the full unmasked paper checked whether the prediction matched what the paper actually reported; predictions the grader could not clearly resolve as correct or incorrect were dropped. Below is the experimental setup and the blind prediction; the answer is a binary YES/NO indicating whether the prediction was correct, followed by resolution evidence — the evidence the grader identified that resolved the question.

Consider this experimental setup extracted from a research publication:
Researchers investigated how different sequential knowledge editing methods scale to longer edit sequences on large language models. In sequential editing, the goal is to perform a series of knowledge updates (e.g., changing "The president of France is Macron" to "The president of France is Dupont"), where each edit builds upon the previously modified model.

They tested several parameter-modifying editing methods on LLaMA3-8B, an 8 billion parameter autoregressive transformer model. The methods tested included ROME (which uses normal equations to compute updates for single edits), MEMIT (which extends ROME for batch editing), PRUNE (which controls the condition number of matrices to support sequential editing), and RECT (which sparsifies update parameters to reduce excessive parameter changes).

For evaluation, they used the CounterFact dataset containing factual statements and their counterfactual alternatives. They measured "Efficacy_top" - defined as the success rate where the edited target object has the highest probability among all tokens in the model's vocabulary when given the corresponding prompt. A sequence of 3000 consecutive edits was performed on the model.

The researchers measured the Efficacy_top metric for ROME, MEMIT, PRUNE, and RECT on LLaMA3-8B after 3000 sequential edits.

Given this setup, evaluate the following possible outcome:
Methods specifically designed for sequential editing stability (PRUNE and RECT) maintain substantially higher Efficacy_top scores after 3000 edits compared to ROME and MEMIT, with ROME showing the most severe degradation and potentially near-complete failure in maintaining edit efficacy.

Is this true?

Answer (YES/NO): NO